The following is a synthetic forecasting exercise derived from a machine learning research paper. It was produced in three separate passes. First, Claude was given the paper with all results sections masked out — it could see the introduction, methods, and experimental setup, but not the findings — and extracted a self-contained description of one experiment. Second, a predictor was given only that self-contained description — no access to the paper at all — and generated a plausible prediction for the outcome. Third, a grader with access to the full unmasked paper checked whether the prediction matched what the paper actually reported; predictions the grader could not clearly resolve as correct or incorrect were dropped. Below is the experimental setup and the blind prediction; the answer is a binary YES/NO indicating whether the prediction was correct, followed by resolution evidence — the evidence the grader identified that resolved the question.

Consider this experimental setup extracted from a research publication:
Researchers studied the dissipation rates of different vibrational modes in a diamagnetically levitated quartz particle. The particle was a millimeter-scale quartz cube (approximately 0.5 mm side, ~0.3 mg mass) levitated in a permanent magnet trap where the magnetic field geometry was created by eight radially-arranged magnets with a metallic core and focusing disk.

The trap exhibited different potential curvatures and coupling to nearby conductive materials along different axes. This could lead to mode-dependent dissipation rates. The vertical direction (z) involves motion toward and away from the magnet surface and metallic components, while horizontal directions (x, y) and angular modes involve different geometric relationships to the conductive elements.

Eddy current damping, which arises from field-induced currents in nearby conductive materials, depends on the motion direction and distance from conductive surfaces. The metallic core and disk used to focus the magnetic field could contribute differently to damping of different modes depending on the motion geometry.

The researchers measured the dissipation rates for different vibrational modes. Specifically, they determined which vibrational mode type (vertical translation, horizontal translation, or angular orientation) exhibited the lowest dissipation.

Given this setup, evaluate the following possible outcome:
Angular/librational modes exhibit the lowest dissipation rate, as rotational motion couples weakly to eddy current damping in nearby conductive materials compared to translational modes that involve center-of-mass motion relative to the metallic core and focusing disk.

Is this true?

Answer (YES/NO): YES